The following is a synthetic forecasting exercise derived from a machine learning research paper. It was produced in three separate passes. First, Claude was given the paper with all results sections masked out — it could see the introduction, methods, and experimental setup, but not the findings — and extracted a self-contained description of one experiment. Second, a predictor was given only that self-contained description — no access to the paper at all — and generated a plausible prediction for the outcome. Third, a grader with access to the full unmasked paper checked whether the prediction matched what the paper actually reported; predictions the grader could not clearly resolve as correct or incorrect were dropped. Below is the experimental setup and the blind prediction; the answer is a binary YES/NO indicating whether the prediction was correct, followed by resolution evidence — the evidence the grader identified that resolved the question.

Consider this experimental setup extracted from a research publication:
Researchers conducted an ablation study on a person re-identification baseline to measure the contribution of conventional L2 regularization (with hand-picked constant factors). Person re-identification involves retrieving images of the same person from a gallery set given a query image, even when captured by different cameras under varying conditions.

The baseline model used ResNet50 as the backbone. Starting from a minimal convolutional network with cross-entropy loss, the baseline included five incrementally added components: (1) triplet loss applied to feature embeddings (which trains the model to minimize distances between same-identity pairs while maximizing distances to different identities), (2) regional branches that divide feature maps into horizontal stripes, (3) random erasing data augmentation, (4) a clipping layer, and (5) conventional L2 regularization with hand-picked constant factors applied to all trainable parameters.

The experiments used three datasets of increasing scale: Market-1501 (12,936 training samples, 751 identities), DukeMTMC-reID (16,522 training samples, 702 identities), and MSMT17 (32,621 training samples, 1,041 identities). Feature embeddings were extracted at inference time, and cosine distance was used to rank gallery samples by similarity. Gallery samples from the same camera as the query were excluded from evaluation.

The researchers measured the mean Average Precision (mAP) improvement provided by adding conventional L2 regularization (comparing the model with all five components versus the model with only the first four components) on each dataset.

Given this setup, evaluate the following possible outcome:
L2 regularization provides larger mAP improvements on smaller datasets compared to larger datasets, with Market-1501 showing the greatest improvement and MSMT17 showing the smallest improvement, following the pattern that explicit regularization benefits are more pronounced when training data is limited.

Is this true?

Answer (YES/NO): NO